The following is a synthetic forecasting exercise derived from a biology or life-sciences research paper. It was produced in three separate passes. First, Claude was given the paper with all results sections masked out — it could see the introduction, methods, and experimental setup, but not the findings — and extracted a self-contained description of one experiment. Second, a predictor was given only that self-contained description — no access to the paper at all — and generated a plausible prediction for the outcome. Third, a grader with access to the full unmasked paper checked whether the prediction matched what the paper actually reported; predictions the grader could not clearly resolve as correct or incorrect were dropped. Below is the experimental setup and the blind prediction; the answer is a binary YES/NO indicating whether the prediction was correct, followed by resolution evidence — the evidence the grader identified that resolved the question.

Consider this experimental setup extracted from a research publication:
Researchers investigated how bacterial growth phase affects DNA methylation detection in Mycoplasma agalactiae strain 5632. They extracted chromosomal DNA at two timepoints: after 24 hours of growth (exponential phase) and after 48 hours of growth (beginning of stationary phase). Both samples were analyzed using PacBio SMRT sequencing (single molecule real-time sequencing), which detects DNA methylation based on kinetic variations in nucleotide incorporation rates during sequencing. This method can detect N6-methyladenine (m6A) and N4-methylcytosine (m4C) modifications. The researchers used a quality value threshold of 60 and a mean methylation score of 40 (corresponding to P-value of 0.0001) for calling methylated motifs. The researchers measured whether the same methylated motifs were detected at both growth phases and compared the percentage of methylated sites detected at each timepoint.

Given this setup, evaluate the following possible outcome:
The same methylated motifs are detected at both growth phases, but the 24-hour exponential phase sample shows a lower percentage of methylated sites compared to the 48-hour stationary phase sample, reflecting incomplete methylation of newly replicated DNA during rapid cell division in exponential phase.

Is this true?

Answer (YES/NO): YES